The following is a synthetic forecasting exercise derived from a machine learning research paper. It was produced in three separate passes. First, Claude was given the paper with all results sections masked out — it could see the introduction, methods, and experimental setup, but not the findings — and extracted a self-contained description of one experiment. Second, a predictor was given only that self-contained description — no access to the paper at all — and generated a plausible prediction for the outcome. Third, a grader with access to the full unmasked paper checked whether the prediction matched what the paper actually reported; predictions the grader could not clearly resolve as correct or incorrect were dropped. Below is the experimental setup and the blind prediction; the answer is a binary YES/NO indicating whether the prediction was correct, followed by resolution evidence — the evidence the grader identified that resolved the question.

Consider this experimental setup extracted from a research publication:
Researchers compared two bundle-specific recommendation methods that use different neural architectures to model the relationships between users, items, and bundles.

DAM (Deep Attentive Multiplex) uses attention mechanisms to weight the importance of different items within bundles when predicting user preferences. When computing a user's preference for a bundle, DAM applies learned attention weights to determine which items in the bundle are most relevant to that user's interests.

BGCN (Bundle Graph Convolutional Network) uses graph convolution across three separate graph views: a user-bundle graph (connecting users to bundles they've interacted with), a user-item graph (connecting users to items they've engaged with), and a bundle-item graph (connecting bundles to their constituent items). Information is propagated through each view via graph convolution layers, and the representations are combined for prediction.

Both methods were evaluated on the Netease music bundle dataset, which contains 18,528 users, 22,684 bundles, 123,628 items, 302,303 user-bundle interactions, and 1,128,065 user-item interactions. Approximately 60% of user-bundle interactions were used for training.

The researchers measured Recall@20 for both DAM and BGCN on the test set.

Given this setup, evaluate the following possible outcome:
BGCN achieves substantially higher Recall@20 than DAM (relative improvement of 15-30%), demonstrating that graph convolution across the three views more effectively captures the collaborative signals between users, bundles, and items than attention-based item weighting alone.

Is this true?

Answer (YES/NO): NO